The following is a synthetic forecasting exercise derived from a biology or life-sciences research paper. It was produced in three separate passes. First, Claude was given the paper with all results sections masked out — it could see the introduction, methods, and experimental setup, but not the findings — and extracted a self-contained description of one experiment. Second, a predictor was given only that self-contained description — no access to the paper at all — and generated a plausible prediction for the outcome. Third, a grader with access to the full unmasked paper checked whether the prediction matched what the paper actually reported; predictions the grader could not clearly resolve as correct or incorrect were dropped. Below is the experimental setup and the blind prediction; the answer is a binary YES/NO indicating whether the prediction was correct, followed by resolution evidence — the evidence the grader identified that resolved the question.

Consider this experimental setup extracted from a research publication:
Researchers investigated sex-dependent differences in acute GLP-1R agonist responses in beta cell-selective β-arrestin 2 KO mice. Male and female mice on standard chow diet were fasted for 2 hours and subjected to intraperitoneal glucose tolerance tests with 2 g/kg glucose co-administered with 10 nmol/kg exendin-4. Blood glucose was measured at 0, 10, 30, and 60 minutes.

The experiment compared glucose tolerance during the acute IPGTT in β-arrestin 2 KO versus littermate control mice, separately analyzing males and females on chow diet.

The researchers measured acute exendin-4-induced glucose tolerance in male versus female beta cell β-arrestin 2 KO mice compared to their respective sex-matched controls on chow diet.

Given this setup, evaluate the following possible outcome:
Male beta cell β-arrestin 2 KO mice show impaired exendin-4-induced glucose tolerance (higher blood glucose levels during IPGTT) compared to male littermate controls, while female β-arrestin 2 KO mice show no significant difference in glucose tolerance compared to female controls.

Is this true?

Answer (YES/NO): NO